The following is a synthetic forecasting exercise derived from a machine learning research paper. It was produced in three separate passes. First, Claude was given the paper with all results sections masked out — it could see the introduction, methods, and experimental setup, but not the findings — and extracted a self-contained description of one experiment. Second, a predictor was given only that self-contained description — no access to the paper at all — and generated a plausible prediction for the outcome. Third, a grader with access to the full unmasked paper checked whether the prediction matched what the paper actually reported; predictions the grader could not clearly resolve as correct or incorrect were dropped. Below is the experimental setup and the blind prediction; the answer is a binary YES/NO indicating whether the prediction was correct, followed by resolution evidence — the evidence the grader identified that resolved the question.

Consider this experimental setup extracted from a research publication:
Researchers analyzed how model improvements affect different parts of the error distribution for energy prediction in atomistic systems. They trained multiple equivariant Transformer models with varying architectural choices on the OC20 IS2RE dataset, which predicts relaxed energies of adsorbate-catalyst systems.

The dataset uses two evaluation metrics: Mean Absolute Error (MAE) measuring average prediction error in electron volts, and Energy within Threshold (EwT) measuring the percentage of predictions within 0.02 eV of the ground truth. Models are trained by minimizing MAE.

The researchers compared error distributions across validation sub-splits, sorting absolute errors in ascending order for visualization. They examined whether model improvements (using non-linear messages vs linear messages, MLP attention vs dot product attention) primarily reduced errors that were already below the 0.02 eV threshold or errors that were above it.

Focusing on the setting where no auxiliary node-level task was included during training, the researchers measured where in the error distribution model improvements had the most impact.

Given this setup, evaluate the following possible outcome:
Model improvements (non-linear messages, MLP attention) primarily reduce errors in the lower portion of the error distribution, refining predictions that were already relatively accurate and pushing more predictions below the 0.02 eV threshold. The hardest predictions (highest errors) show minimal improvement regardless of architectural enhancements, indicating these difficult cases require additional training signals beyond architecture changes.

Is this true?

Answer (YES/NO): NO